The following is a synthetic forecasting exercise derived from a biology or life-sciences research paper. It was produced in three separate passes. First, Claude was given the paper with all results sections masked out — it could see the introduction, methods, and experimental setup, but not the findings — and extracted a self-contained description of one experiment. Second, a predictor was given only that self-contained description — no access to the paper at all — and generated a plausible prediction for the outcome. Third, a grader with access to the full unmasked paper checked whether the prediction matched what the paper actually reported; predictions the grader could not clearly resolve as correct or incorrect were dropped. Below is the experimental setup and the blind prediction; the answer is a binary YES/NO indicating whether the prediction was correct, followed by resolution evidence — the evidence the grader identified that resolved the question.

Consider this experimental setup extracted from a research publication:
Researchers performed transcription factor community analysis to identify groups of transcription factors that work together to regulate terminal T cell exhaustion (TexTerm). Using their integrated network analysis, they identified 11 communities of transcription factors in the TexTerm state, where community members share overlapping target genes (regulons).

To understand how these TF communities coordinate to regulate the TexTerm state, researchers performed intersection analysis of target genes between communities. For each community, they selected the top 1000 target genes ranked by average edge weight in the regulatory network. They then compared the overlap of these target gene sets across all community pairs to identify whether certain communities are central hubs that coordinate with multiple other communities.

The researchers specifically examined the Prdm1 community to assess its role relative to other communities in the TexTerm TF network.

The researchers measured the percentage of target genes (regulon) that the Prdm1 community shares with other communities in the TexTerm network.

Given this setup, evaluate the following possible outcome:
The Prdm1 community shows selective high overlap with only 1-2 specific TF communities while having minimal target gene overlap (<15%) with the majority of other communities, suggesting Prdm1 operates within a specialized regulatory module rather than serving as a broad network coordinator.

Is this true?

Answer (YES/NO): NO